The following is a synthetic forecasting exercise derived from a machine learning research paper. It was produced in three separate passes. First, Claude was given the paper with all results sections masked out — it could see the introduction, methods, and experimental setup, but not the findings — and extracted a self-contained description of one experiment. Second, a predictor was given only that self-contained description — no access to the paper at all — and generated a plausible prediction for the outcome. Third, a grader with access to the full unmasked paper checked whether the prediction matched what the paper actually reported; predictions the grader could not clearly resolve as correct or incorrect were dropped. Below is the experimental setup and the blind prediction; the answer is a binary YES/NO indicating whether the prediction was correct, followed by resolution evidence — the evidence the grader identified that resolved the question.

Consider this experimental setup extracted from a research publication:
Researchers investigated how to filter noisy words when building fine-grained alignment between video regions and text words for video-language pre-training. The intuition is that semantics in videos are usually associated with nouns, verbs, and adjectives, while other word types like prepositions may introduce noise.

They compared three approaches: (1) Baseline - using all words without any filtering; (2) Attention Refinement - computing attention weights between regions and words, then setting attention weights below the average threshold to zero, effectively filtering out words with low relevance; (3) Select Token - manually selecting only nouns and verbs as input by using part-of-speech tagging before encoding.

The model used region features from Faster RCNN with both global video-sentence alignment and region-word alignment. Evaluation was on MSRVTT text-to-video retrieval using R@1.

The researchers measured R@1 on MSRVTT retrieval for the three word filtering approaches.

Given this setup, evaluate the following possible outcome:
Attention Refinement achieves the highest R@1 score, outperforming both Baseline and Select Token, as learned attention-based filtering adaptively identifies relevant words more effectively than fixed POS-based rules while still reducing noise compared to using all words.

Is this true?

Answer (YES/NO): YES